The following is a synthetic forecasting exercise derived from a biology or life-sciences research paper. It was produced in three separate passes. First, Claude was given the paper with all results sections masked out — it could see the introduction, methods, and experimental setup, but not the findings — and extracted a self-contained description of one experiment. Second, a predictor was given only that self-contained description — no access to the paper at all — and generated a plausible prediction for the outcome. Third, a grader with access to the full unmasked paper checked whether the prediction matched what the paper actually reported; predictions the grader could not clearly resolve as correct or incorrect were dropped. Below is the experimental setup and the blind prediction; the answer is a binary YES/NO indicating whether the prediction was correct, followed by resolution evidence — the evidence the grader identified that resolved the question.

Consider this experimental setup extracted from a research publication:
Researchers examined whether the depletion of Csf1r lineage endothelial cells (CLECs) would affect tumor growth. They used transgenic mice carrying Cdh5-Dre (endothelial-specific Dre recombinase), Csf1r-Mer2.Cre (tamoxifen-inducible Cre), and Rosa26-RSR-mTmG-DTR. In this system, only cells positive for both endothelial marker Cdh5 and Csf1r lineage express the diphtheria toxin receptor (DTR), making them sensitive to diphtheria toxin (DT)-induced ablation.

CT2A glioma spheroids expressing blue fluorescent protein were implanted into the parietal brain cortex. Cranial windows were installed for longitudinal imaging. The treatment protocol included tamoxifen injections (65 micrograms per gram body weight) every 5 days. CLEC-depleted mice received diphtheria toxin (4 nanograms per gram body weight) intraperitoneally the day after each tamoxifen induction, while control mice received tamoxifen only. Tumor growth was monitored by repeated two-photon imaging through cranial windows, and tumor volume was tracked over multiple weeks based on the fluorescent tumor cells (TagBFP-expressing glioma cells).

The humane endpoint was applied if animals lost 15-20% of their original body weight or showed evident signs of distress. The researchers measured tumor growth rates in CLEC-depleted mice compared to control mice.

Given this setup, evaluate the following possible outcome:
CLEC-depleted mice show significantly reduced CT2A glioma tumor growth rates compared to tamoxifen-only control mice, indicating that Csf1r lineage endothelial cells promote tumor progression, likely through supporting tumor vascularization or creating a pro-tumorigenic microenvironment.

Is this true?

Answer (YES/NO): YES